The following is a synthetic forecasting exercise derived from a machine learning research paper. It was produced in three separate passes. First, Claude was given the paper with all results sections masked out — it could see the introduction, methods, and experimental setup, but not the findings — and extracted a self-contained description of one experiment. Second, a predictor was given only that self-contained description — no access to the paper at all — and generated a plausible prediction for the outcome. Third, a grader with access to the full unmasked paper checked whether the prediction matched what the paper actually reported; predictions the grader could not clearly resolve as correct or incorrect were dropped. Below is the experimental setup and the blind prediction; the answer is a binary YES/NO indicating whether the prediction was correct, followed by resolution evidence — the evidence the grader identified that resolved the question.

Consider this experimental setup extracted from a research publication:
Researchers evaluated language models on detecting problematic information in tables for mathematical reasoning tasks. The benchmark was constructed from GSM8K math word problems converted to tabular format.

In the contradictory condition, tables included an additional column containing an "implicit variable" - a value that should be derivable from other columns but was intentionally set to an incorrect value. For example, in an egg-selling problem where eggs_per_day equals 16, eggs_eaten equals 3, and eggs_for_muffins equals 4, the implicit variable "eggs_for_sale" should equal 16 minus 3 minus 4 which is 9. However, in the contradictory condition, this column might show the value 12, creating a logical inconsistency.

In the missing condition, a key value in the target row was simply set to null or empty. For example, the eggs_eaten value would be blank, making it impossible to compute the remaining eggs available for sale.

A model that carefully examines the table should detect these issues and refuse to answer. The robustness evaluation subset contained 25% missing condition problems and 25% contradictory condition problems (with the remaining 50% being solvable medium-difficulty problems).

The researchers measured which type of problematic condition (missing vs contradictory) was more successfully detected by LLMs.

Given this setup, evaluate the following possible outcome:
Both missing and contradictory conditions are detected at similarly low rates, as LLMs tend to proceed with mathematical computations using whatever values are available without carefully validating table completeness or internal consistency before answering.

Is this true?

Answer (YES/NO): NO